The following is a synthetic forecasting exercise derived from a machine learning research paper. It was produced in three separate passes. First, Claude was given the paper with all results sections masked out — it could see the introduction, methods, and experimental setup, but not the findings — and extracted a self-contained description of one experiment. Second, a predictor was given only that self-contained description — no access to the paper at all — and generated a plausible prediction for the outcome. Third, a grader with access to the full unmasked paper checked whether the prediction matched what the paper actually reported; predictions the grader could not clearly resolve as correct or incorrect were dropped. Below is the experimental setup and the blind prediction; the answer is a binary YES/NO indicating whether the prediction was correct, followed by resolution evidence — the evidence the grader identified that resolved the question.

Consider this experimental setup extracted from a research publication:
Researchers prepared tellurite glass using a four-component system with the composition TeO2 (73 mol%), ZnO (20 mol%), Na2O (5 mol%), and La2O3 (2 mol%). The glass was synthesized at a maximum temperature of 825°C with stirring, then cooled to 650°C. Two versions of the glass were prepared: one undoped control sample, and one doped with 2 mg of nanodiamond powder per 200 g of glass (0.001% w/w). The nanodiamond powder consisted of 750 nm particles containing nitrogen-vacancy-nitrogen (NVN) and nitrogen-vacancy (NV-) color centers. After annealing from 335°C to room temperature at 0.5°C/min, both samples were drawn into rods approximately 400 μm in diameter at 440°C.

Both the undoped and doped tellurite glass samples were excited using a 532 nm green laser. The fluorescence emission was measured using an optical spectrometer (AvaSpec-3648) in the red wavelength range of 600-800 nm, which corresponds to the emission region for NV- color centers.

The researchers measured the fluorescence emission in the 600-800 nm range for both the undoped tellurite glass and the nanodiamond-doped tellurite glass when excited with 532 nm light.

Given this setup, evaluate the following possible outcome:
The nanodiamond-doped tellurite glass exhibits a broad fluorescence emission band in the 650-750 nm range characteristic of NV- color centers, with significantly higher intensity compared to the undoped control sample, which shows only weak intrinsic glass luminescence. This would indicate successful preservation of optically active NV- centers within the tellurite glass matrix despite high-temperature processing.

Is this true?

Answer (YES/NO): YES